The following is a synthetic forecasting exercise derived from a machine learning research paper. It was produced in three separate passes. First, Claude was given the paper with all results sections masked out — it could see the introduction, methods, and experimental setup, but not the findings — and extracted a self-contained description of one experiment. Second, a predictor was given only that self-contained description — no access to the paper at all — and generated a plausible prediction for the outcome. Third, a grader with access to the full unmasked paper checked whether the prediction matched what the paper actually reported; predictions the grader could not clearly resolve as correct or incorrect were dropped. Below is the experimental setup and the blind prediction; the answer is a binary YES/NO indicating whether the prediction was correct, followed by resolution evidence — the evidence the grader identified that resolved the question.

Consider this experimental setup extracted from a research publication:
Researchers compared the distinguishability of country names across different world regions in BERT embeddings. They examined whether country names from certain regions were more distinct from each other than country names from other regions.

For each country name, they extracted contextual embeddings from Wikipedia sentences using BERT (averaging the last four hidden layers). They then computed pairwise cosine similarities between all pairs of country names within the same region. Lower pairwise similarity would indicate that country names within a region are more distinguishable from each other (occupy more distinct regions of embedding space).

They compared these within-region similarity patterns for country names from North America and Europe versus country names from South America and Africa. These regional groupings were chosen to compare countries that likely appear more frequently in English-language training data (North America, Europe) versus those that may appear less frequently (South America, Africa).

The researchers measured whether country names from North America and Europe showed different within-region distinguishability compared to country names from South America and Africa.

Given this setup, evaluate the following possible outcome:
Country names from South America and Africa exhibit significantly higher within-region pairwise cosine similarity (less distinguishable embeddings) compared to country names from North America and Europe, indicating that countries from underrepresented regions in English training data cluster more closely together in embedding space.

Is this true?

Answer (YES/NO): YES